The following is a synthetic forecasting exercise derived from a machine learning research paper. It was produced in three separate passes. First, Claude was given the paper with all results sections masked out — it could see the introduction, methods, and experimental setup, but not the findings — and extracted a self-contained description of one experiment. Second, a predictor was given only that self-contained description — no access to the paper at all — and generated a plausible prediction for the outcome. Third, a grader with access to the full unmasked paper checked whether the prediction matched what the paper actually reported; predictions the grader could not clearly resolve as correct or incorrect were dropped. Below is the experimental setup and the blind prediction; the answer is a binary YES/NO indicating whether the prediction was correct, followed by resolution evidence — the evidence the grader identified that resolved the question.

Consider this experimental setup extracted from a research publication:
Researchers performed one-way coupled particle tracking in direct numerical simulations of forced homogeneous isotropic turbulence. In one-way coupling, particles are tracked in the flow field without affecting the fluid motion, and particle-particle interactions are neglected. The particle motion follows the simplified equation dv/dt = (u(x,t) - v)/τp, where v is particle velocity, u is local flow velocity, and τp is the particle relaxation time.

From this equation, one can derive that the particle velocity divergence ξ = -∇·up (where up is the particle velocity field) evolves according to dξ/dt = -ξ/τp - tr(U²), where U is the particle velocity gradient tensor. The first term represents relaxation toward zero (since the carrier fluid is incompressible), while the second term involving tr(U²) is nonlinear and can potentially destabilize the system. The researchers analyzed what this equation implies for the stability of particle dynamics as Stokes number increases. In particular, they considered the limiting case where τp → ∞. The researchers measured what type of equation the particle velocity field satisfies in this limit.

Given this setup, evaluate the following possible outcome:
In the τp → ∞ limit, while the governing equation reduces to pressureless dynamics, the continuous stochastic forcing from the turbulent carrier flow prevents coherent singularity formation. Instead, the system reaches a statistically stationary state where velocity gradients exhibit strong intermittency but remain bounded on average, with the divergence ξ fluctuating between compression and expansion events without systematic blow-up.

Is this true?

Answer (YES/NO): NO